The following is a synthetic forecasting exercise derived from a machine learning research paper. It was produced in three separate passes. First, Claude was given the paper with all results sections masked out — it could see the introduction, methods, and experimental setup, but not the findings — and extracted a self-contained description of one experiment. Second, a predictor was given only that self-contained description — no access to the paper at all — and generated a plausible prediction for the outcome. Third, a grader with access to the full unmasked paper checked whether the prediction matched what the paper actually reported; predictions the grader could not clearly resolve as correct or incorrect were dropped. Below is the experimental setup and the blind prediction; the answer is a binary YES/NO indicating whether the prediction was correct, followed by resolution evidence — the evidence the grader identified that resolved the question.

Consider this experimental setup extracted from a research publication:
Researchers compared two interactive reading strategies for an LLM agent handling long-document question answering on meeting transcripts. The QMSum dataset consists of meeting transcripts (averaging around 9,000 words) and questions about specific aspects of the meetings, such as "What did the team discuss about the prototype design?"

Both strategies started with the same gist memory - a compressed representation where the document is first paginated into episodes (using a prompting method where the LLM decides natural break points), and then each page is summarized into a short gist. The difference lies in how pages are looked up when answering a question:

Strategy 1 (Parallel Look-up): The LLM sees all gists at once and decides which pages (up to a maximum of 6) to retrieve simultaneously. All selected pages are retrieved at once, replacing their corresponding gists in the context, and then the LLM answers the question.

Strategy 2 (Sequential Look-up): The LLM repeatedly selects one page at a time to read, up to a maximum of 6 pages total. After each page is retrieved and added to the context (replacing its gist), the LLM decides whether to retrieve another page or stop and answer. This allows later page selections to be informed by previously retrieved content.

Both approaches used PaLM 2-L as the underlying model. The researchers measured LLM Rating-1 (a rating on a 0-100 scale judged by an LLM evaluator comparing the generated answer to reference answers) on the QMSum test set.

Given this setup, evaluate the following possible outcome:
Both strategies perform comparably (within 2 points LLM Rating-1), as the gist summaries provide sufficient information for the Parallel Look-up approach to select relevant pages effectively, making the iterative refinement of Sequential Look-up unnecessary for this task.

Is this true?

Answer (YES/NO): NO